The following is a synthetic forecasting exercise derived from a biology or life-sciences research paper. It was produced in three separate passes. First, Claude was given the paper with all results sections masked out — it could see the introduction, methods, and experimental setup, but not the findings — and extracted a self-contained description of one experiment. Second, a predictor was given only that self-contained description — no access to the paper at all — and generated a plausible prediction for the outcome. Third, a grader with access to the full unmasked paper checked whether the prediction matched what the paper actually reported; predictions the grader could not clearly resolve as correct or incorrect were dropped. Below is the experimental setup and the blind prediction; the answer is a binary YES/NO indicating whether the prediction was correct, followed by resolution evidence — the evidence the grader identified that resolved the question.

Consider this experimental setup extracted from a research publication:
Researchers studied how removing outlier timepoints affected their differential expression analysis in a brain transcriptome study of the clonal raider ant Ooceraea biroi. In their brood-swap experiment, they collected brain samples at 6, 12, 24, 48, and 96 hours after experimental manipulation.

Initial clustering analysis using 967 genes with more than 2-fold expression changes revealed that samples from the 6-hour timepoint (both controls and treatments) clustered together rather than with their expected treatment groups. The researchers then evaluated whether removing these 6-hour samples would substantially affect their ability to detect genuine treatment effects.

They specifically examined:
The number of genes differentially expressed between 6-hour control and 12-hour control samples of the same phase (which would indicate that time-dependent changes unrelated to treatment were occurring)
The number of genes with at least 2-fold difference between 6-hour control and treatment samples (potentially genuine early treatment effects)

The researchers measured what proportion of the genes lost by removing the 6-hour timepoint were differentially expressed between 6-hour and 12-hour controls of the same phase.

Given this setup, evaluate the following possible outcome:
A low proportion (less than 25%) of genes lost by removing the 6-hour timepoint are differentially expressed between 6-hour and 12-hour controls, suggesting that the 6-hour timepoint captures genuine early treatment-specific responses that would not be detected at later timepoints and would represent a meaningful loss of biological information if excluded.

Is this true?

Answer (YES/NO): NO